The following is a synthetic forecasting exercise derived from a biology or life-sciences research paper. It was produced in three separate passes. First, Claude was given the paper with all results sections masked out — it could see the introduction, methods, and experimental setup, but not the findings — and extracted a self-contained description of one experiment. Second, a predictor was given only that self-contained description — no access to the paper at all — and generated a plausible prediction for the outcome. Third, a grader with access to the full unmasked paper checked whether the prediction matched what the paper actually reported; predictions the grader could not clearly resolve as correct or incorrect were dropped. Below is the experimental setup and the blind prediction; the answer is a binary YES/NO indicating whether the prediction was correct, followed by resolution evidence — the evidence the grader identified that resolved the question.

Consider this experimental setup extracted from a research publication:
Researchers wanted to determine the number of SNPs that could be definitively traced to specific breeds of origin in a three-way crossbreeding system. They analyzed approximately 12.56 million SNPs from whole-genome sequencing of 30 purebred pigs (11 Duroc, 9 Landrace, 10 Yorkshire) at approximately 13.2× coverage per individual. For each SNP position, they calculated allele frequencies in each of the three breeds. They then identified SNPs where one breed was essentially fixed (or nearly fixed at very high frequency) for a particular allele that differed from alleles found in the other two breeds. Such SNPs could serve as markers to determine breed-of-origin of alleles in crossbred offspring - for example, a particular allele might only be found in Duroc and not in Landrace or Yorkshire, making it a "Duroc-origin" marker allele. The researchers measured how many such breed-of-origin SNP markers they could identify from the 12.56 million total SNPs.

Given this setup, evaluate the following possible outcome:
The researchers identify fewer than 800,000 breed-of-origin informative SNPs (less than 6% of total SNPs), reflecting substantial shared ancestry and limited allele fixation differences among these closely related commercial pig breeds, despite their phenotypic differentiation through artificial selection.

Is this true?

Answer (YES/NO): YES